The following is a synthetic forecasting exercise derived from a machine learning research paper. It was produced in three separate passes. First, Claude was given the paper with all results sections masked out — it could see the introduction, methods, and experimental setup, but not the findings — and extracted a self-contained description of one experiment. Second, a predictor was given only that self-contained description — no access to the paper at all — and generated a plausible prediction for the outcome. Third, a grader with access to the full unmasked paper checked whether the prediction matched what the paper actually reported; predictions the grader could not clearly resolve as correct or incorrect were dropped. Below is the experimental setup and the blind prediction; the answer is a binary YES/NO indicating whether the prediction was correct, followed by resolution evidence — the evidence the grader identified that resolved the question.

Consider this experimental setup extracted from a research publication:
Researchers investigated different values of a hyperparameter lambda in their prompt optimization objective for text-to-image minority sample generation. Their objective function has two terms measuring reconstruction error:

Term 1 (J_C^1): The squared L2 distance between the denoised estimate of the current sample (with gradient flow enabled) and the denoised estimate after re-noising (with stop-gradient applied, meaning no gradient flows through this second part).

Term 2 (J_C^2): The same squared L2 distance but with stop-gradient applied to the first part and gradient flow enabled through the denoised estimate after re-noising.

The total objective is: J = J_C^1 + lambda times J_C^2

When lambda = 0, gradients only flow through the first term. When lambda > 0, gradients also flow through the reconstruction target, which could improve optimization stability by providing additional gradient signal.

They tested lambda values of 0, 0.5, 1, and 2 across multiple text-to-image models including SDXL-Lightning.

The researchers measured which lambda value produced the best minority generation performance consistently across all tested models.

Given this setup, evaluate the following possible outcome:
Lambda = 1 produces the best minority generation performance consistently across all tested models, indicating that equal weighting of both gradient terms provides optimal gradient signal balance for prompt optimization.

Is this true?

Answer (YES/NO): YES